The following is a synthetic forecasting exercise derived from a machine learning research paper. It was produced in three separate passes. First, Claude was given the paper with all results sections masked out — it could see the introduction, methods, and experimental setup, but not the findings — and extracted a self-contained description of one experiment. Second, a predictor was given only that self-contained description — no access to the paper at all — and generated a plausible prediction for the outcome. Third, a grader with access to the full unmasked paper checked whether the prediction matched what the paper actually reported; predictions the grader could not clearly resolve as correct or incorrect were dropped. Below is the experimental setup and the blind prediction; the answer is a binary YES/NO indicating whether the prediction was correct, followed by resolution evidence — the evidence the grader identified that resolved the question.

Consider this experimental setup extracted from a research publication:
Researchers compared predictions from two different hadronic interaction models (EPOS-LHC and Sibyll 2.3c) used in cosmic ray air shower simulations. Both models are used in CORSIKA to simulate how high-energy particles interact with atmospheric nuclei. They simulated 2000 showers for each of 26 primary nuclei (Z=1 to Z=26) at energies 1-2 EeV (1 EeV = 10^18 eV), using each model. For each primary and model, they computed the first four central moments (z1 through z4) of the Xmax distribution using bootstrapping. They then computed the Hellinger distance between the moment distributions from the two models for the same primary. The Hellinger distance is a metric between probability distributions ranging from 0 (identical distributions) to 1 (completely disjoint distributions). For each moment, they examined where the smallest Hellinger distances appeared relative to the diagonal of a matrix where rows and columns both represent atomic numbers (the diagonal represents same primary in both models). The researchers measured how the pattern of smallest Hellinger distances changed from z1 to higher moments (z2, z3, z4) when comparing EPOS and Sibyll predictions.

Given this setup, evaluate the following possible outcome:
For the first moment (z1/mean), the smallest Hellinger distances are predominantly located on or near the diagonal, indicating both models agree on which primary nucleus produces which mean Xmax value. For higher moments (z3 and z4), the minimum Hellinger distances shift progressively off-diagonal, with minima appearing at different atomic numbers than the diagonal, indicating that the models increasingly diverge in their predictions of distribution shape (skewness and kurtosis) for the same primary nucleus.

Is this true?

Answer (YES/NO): YES